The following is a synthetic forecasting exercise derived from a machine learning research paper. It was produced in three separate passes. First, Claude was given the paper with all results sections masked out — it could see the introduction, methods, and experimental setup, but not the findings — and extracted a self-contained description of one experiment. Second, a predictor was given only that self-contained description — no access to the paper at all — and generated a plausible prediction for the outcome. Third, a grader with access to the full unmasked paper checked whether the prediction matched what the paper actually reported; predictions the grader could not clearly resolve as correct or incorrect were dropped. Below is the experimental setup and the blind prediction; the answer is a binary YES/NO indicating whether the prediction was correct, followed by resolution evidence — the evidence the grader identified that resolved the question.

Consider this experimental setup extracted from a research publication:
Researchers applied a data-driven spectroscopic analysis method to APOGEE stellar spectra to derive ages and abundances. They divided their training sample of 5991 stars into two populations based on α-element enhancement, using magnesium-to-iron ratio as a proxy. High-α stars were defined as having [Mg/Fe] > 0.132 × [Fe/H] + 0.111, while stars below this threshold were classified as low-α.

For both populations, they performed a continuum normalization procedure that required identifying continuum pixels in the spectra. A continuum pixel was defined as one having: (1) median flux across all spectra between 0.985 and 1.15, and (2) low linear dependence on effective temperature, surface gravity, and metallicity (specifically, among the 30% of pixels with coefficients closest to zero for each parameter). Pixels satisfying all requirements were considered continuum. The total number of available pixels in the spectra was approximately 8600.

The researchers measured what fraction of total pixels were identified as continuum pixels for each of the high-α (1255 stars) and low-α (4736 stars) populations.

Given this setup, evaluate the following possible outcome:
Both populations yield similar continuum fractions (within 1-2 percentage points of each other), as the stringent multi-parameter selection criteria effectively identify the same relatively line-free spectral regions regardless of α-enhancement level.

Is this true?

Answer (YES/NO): YES